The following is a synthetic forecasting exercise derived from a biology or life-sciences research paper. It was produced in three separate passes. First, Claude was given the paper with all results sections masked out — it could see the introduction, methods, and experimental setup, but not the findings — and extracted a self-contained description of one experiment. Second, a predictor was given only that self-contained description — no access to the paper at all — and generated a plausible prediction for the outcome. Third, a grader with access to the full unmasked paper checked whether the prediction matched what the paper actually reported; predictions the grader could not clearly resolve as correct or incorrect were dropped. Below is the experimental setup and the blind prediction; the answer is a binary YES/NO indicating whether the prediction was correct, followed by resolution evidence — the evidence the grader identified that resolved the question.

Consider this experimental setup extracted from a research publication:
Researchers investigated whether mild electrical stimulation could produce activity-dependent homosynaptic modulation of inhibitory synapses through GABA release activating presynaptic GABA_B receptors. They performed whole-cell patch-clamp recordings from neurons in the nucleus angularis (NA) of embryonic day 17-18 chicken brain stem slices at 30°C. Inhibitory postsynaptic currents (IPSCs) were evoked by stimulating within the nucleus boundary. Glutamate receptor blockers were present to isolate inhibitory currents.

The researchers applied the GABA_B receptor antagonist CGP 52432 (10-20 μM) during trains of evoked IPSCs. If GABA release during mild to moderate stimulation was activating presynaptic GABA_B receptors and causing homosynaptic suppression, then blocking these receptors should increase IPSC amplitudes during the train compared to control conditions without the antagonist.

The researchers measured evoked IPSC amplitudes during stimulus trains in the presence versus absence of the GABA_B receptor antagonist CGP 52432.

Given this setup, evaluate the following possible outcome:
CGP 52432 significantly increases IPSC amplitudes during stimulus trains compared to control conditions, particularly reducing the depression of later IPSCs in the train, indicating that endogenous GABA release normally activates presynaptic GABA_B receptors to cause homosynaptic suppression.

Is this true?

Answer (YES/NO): NO